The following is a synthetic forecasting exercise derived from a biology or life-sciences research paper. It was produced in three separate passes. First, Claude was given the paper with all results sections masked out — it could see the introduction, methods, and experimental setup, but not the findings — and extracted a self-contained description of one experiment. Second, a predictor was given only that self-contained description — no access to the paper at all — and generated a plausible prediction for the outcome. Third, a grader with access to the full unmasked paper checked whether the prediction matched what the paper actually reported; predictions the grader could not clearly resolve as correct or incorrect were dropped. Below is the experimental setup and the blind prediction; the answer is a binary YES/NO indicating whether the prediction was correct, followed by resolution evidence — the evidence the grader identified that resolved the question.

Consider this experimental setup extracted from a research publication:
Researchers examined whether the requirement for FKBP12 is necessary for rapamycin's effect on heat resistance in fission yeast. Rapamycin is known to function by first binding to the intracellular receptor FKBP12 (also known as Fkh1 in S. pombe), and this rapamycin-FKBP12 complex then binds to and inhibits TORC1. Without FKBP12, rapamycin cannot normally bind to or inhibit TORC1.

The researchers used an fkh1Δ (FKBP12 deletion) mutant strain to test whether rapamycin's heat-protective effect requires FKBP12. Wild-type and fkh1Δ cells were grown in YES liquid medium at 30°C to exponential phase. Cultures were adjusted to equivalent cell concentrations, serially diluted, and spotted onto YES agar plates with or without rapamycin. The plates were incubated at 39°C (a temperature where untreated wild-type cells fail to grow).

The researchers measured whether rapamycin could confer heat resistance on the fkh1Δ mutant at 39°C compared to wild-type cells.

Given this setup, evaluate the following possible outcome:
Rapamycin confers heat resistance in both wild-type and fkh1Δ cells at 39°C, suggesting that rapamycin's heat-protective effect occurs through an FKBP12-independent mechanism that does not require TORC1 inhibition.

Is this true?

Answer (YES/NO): NO